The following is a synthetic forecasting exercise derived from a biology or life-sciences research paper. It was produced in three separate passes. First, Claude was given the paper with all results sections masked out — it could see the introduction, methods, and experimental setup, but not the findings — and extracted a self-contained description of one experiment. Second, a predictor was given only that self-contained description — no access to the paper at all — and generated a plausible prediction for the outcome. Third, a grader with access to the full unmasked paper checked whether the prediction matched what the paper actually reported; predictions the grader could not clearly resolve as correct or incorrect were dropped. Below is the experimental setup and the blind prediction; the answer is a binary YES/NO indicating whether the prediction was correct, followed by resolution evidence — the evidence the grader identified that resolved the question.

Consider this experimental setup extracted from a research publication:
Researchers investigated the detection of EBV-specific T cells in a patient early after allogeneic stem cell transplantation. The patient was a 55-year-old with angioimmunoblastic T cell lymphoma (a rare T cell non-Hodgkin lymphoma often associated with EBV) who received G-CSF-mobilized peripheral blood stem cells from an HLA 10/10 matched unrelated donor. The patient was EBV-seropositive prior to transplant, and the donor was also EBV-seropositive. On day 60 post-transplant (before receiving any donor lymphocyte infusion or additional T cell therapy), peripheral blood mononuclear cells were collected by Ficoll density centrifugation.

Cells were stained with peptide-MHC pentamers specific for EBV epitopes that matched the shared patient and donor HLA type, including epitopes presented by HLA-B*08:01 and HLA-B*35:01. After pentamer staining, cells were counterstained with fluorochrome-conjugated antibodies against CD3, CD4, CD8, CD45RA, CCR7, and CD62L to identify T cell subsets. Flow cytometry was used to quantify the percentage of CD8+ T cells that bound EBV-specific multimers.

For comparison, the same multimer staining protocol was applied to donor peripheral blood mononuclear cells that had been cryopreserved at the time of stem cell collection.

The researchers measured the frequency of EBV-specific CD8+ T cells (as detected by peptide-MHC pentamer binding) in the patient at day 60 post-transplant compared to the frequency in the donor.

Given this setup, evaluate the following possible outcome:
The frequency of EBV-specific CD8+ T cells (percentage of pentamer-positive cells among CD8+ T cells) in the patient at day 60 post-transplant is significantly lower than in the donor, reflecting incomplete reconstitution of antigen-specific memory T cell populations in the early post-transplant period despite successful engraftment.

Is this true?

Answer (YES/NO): YES